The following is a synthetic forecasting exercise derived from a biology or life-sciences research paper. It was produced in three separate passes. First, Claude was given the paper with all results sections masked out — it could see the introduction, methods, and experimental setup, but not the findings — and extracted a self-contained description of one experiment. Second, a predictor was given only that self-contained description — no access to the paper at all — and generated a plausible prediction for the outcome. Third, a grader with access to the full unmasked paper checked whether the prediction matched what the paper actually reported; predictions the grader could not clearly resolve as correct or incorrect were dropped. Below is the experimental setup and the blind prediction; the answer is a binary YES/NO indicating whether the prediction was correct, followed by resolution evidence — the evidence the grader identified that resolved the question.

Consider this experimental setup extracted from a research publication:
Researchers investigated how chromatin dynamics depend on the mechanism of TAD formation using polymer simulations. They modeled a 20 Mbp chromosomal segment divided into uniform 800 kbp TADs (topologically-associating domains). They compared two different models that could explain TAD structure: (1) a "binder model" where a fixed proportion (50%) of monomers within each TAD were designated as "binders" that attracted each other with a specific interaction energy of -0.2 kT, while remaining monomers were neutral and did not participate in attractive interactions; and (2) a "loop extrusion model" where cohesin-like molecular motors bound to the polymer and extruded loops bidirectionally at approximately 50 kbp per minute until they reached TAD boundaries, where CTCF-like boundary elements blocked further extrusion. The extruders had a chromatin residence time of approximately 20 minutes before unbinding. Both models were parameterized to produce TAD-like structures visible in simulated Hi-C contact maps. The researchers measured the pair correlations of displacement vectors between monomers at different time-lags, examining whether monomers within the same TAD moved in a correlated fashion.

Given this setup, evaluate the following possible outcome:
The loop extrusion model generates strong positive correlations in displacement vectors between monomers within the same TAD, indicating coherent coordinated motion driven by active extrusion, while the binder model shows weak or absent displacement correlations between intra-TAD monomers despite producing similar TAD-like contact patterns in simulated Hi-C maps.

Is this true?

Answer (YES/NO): NO